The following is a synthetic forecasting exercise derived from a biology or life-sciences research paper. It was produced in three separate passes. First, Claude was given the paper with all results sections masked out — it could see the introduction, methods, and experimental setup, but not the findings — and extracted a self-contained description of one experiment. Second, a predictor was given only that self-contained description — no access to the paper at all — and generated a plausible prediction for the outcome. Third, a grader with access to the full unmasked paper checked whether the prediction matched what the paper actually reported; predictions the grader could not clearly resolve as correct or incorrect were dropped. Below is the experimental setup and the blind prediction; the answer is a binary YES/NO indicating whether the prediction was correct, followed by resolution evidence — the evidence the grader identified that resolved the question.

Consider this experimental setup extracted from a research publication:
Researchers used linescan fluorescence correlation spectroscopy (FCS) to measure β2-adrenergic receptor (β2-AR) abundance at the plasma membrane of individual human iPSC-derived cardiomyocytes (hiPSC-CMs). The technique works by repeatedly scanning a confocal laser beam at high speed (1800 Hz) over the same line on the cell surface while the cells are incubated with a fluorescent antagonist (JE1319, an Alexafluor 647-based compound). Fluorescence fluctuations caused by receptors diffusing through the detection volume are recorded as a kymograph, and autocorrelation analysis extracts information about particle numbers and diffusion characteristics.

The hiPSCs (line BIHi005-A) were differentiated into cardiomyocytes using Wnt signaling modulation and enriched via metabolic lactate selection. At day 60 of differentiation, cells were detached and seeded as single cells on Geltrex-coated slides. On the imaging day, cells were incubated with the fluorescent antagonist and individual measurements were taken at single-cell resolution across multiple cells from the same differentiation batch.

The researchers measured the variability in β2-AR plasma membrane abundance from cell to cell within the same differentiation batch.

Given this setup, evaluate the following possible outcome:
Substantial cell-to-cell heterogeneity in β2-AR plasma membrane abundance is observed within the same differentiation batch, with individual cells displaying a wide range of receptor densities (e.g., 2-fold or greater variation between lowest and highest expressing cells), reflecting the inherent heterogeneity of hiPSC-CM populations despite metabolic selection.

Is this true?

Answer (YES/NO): YES